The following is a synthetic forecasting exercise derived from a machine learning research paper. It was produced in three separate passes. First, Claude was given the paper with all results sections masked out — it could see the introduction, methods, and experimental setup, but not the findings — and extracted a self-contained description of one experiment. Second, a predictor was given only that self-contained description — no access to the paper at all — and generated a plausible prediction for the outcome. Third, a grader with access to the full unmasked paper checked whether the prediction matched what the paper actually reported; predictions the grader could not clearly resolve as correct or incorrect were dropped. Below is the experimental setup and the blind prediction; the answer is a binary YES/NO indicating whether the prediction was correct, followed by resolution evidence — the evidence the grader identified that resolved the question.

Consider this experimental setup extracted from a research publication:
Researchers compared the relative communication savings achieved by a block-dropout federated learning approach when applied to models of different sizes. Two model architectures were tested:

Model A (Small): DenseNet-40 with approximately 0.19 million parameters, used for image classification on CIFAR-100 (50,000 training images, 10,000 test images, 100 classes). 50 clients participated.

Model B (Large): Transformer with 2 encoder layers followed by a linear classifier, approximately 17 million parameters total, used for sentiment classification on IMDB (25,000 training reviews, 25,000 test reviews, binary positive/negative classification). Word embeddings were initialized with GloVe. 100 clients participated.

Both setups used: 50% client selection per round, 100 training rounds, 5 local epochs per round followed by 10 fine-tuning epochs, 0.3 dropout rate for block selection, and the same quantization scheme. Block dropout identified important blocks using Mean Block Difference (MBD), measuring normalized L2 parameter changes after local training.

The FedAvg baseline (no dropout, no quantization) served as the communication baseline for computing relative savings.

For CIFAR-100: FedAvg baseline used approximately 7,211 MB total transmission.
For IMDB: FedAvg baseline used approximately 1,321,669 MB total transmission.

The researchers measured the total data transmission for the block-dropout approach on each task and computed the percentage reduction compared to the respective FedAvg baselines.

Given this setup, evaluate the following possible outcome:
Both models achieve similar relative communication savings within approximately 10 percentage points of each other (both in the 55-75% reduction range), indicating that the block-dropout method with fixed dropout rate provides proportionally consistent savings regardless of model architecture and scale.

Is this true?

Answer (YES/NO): NO